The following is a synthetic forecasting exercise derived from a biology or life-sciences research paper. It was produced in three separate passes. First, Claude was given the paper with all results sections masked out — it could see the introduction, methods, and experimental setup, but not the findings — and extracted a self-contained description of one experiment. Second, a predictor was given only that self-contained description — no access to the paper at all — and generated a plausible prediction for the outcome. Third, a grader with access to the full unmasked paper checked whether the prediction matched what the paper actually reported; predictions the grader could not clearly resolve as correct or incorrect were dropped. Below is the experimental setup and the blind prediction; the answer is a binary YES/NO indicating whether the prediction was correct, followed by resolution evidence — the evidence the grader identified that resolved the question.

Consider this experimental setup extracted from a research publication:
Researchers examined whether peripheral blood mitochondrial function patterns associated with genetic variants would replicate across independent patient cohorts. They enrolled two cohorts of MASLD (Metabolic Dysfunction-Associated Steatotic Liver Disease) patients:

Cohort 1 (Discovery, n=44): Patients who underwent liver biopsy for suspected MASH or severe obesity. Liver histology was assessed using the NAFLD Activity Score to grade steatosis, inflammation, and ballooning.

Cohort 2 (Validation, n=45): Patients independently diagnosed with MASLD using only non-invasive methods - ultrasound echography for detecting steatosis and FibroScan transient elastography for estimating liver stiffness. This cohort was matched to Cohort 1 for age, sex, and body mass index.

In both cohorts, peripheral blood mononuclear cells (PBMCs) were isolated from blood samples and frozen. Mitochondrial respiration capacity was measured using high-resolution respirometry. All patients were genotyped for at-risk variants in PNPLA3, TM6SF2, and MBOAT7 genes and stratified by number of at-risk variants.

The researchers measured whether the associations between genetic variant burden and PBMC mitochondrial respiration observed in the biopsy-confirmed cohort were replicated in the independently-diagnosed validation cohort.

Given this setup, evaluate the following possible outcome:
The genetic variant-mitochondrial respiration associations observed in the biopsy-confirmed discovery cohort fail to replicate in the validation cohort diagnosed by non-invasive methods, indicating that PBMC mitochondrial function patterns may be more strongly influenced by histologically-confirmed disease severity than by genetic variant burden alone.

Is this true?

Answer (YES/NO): NO